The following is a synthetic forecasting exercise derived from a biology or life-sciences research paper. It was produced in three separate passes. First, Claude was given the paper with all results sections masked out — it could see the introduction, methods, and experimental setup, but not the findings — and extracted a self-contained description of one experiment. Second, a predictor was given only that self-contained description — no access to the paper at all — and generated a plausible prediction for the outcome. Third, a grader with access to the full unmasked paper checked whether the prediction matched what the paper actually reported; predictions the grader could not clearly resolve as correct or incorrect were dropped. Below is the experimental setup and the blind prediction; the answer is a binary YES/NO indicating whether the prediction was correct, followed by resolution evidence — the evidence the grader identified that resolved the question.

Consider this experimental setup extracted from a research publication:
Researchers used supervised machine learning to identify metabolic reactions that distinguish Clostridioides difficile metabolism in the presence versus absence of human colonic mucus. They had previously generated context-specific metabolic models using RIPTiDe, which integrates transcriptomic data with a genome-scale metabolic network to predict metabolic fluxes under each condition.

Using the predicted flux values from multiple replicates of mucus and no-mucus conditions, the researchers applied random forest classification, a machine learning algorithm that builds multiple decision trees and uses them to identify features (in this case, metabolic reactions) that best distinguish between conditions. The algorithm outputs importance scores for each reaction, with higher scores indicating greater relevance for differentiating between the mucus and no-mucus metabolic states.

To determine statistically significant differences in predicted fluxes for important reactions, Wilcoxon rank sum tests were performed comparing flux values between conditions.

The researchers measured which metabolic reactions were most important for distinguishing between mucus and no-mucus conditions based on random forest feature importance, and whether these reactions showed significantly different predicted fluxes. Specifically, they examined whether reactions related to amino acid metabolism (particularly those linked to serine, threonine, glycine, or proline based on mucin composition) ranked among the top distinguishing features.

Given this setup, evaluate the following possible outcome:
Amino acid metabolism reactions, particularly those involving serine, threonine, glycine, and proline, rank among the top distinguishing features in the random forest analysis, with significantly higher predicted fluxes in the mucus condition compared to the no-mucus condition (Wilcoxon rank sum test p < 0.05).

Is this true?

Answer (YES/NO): NO